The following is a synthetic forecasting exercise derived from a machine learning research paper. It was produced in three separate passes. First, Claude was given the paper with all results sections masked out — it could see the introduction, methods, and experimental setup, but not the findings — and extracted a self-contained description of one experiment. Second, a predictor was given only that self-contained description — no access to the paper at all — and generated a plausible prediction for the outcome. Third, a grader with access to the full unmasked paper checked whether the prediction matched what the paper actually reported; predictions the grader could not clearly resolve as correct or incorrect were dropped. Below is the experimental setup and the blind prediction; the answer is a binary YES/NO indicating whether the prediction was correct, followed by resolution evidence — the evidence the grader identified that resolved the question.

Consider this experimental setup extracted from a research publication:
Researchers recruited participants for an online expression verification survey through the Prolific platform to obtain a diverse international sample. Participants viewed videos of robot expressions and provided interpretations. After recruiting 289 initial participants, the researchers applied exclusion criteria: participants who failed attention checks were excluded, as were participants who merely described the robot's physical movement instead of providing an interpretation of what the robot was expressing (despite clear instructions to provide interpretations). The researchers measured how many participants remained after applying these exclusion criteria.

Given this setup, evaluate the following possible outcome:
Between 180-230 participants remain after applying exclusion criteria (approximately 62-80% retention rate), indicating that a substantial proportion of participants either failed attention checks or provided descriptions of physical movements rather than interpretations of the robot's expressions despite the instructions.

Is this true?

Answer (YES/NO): NO